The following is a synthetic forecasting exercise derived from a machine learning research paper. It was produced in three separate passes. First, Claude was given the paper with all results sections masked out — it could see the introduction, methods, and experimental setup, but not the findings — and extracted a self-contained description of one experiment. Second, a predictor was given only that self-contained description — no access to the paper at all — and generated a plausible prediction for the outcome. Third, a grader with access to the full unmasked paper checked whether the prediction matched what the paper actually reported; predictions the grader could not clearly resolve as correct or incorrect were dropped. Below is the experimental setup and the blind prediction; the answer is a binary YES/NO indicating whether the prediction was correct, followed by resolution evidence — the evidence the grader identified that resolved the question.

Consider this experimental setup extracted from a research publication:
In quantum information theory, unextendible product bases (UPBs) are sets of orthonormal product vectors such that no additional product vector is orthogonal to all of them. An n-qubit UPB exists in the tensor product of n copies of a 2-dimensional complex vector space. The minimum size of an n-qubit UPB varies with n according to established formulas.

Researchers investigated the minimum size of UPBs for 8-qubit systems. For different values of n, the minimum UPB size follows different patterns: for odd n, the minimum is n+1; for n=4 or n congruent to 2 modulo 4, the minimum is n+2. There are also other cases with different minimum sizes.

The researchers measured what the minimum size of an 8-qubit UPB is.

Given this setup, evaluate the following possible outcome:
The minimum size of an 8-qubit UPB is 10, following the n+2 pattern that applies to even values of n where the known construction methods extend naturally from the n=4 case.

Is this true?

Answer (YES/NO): NO